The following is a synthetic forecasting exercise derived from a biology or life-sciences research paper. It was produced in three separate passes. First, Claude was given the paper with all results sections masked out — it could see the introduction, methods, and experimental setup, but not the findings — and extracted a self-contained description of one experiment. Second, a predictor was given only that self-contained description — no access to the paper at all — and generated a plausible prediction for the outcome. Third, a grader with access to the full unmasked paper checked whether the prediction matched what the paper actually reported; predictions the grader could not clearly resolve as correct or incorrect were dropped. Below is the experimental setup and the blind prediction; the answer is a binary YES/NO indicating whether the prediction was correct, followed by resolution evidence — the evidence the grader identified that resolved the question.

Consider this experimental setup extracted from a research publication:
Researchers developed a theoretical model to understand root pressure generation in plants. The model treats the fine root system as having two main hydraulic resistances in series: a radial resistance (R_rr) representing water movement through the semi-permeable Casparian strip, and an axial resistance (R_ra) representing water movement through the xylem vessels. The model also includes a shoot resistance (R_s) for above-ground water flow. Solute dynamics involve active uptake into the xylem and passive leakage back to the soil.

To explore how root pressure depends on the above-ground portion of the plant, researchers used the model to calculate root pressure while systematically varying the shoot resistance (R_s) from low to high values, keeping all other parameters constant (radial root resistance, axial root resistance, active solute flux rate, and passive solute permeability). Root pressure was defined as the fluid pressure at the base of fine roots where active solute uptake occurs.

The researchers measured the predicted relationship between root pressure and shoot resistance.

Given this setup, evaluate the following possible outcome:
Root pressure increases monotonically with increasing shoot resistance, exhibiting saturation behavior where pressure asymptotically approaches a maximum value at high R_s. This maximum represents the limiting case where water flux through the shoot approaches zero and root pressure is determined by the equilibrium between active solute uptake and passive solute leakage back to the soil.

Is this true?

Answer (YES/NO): YES